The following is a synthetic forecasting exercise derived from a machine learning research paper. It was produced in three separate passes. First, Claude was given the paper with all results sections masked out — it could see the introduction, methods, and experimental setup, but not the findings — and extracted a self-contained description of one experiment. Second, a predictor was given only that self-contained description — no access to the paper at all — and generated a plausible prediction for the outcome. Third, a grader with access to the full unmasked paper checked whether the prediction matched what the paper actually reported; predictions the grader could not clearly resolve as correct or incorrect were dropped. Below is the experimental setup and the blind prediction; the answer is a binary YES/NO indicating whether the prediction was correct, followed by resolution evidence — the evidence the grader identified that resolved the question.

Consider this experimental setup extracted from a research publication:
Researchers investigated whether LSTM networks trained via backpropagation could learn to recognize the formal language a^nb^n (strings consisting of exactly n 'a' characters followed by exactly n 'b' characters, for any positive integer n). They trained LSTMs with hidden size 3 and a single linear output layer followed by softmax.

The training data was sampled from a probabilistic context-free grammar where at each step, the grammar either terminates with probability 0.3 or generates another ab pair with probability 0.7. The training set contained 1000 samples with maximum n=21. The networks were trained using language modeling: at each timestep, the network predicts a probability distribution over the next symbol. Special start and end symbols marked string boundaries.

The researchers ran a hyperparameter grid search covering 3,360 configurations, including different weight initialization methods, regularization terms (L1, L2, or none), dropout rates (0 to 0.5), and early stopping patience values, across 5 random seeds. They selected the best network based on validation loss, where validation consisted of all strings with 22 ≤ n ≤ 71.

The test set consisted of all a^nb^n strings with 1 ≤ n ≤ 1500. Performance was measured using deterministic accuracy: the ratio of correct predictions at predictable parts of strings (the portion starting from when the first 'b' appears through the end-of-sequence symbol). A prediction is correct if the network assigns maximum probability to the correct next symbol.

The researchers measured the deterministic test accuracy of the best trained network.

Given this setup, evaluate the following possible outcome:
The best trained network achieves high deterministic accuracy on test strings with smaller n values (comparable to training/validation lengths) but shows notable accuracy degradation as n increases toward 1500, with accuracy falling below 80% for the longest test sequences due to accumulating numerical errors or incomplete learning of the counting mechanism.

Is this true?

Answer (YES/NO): NO